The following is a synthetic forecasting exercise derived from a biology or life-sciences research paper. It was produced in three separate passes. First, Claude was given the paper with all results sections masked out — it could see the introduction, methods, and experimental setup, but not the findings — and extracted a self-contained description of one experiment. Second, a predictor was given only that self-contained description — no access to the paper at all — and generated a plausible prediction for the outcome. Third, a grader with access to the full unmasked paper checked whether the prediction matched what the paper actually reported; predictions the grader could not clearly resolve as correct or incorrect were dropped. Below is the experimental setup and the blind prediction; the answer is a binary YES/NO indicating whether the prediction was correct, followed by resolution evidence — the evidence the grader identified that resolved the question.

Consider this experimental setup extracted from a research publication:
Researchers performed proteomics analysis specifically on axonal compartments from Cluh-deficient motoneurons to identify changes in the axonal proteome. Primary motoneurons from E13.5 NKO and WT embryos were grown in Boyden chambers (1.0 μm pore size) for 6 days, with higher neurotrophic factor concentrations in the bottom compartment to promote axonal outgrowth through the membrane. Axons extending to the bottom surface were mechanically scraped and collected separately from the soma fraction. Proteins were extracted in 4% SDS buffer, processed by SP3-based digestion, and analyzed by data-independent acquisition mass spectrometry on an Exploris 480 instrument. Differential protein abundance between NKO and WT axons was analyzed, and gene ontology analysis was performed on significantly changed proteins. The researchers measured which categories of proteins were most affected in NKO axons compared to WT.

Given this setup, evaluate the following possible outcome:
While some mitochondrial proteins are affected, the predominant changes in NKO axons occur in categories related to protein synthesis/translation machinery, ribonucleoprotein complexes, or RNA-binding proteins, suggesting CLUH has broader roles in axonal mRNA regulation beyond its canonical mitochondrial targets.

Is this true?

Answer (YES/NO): NO